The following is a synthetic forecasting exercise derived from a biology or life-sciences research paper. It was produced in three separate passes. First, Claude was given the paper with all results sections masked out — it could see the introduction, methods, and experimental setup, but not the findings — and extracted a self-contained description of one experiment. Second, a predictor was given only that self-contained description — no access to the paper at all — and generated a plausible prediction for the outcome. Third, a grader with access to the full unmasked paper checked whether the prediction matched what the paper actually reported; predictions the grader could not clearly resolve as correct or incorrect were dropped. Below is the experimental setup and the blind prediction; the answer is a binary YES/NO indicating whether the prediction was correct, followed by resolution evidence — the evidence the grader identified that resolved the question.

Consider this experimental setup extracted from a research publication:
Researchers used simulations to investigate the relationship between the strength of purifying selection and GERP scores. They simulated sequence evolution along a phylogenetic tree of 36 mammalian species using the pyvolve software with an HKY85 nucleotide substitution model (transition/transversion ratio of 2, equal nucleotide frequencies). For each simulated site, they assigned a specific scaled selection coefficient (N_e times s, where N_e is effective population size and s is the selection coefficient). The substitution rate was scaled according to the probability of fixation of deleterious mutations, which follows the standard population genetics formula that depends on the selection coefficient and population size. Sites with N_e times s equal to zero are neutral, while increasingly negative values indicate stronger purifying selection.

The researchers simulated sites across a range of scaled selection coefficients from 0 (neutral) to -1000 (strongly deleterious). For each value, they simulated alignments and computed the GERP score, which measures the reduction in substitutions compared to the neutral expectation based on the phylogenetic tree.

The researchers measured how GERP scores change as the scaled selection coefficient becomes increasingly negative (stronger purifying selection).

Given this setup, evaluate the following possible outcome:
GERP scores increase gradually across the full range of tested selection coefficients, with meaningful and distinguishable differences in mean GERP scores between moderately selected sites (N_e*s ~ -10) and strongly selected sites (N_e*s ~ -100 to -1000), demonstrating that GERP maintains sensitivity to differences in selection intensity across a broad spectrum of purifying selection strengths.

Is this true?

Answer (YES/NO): NO